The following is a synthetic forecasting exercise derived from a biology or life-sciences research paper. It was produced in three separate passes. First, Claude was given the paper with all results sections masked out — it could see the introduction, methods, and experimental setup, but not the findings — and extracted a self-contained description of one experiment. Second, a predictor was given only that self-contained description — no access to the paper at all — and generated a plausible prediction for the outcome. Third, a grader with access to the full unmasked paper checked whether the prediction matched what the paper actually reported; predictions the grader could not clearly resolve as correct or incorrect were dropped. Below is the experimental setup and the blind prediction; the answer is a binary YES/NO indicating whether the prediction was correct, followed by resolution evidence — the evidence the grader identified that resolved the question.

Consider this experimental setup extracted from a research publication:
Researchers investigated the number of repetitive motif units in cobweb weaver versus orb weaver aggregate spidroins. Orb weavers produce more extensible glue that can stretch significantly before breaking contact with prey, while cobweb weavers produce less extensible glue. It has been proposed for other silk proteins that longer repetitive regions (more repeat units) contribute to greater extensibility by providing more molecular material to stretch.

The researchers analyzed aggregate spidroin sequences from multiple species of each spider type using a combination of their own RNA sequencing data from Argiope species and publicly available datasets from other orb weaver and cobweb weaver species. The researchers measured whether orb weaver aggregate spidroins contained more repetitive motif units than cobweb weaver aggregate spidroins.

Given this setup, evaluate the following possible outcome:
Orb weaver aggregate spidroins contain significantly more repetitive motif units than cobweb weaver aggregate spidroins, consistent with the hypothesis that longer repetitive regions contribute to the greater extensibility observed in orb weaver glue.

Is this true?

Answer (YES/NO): YES